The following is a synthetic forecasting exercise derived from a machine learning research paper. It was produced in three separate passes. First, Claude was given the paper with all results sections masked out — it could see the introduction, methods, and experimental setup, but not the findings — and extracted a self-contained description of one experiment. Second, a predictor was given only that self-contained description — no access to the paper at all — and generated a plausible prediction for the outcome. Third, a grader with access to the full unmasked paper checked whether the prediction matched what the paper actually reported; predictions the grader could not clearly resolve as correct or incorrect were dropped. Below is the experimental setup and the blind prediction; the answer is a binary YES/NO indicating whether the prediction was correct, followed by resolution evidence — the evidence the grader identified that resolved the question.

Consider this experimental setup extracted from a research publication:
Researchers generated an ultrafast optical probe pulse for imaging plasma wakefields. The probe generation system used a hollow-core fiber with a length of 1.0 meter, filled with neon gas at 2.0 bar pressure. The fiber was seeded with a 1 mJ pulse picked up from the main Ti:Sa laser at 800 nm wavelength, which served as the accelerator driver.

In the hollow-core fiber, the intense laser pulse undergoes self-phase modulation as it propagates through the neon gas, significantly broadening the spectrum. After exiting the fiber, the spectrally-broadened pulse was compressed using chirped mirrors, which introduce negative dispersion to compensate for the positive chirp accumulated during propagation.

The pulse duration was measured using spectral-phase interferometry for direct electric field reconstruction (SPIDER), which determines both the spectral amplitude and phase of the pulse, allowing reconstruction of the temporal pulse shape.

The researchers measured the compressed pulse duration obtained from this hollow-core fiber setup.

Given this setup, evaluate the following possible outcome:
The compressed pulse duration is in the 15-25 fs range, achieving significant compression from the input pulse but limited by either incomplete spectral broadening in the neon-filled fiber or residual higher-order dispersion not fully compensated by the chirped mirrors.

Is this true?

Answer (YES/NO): NO